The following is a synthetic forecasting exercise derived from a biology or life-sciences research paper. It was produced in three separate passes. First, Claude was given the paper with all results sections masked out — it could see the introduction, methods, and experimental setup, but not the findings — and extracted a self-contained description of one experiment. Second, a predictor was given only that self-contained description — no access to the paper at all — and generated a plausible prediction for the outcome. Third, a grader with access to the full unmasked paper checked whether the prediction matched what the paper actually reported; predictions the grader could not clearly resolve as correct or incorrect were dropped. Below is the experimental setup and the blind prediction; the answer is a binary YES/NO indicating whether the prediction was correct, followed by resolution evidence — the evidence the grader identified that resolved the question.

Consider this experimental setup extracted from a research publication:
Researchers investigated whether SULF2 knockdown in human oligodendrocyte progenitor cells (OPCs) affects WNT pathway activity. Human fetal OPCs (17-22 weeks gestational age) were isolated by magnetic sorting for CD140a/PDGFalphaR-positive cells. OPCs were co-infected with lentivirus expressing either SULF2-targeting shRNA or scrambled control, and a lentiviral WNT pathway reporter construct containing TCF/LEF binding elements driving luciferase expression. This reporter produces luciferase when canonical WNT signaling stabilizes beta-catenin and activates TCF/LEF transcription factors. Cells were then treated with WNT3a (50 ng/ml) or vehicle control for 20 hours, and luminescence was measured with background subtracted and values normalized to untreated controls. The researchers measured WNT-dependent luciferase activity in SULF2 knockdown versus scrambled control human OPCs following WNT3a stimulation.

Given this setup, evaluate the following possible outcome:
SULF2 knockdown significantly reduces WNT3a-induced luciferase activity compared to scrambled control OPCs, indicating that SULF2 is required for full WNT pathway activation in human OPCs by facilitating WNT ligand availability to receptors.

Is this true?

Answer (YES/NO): YES